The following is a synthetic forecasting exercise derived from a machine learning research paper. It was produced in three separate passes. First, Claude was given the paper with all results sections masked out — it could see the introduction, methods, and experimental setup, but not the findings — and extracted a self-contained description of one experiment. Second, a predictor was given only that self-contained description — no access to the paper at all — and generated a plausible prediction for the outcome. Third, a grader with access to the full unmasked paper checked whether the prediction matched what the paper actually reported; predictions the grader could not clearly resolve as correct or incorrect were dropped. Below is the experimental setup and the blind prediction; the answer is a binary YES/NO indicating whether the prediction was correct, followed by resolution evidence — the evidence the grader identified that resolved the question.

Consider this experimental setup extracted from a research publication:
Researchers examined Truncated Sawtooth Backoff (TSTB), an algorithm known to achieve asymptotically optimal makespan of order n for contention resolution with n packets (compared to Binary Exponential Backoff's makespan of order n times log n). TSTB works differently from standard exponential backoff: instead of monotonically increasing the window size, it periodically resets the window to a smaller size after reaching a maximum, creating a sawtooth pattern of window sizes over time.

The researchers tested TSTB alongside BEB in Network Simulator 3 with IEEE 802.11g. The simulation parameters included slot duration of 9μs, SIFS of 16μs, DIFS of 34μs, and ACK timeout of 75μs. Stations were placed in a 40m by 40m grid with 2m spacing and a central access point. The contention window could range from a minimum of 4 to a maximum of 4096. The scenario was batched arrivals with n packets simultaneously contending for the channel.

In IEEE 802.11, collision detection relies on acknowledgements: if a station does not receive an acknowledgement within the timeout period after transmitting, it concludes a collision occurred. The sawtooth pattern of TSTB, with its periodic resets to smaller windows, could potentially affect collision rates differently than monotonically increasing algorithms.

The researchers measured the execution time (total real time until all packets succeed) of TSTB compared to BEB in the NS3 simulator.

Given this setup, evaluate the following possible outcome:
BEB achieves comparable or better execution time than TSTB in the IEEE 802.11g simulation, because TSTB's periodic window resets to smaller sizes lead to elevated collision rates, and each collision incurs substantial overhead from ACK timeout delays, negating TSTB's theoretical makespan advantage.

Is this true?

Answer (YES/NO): YES